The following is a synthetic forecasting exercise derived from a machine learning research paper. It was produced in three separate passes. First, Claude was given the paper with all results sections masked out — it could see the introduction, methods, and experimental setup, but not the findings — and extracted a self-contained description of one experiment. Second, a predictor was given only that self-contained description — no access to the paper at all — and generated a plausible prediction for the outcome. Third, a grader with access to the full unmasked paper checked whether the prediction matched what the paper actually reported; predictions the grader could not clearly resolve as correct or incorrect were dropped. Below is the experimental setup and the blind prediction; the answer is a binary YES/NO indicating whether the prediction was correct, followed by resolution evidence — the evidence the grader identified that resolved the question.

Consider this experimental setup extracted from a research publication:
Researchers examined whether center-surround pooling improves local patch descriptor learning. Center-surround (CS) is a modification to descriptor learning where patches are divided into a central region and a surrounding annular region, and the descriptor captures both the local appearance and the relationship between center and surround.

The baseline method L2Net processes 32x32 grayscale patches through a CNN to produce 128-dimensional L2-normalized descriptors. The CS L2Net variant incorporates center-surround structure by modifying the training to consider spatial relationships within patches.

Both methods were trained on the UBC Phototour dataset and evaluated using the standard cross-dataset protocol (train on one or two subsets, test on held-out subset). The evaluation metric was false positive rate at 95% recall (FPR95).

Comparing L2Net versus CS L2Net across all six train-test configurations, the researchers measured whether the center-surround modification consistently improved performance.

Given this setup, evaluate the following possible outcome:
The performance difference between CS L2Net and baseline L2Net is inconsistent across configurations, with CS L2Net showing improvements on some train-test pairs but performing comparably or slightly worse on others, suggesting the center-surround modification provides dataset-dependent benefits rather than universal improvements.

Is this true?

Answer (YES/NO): NO